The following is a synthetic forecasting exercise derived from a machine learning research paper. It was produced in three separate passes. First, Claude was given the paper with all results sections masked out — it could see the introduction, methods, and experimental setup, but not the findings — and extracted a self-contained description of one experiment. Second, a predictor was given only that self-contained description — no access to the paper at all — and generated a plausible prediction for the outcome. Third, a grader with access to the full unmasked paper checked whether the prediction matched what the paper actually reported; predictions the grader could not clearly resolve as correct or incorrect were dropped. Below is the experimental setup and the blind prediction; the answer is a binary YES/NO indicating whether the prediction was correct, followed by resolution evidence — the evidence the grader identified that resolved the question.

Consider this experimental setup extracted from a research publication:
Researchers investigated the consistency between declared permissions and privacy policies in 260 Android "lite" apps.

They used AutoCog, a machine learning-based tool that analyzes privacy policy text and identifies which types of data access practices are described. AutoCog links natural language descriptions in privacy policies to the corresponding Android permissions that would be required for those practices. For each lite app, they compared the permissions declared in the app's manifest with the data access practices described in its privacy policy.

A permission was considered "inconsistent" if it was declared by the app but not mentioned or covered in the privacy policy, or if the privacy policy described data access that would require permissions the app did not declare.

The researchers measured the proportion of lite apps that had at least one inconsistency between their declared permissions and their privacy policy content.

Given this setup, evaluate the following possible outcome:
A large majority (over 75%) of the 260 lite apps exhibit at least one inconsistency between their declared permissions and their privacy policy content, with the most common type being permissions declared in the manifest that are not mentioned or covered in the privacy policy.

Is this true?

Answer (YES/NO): YES